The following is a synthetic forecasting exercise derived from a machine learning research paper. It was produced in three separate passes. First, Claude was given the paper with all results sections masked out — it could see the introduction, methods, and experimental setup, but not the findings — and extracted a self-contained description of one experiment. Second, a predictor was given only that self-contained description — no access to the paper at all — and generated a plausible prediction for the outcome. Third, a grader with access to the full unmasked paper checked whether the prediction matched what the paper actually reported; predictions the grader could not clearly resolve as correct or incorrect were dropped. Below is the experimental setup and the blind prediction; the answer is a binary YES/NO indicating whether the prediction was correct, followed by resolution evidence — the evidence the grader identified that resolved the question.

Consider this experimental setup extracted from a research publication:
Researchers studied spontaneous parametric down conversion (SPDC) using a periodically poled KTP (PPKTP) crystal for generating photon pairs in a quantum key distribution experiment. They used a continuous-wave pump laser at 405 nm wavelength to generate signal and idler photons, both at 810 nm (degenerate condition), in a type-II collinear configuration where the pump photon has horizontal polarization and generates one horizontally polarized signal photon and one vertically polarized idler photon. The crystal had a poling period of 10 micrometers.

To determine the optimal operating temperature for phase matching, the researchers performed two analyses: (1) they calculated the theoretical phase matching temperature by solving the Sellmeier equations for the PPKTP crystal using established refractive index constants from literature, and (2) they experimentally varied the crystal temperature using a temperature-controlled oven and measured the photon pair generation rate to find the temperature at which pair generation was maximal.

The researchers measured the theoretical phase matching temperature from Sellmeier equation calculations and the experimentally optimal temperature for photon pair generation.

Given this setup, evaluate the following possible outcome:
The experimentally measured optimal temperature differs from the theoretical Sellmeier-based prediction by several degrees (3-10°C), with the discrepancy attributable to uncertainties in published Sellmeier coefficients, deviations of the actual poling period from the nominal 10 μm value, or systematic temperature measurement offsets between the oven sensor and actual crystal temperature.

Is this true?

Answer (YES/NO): YES